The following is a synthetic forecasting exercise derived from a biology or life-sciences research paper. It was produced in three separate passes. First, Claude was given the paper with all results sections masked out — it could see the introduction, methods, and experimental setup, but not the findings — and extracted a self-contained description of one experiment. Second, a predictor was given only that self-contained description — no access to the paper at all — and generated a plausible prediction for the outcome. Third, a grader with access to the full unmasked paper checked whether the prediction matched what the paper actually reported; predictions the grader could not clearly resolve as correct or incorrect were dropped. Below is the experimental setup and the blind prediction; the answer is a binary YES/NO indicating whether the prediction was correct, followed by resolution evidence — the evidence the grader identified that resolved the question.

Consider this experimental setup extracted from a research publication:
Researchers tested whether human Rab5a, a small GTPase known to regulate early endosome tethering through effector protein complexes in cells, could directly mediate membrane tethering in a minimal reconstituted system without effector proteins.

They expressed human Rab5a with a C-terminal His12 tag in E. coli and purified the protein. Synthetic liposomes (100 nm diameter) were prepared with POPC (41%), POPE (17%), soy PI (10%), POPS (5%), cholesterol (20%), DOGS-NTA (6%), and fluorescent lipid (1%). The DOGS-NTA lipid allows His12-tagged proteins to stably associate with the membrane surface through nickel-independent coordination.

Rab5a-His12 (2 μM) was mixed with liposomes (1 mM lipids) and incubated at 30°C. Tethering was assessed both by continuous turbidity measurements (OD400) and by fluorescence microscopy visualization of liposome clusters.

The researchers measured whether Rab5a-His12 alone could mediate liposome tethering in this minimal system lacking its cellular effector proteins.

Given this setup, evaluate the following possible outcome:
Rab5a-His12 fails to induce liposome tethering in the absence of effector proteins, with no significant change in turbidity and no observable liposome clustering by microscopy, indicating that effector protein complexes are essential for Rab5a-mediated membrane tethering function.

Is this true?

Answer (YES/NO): NO